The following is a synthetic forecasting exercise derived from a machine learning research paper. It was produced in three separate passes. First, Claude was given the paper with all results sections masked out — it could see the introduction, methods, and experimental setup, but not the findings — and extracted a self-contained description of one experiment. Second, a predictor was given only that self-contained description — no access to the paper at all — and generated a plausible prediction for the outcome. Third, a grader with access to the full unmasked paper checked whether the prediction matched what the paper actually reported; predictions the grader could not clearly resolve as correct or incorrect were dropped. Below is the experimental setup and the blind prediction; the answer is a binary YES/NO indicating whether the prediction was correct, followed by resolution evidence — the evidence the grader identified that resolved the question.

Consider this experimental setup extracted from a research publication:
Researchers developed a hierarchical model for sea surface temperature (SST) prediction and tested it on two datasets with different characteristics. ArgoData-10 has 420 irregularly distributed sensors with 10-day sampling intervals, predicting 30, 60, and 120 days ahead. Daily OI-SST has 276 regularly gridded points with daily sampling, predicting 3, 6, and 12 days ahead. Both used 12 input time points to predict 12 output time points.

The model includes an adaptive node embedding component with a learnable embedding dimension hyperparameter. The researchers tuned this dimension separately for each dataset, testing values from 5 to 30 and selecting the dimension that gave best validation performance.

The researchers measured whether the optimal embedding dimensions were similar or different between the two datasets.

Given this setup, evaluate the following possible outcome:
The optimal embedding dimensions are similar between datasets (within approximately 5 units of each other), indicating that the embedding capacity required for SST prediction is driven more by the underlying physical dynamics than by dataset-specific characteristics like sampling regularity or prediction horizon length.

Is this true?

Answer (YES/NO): YES